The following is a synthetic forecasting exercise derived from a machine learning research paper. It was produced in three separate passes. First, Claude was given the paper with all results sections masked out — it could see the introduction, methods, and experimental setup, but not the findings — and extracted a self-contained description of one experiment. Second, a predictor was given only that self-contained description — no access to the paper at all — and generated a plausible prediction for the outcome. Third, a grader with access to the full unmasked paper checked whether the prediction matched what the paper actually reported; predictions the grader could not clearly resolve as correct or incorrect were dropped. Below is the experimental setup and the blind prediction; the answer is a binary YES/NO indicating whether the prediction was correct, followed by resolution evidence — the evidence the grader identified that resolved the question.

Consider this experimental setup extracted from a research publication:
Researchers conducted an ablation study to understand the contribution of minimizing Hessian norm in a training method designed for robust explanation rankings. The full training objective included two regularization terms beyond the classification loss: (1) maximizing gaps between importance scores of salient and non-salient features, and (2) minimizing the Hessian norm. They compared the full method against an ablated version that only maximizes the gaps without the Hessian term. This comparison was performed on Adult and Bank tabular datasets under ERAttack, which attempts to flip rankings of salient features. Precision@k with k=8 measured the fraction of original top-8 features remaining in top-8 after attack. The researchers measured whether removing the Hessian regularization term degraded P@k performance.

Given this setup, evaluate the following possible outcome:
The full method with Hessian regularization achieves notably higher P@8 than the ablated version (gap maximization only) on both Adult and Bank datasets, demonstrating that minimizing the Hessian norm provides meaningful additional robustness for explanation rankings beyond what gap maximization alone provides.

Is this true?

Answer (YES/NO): NO